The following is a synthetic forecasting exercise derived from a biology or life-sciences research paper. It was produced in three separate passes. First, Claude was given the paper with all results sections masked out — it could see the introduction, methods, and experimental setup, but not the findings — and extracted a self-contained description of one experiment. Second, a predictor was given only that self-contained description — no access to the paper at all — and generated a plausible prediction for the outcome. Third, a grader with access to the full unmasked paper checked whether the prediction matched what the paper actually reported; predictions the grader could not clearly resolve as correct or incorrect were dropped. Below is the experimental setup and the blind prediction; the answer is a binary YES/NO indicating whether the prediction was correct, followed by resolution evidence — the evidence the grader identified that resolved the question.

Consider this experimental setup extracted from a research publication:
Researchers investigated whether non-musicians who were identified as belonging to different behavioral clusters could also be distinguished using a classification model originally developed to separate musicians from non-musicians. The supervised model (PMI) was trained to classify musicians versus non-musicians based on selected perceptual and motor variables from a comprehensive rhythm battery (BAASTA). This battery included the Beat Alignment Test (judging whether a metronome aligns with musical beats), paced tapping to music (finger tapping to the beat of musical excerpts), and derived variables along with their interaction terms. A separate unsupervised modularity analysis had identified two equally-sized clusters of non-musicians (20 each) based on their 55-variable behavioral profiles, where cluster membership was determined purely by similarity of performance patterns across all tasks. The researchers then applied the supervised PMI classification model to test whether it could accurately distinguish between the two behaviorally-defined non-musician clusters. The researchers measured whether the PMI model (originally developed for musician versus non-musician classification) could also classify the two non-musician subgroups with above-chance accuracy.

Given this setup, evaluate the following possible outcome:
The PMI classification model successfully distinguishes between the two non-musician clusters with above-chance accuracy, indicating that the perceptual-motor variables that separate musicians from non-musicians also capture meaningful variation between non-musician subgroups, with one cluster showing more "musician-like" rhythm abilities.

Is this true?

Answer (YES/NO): YES